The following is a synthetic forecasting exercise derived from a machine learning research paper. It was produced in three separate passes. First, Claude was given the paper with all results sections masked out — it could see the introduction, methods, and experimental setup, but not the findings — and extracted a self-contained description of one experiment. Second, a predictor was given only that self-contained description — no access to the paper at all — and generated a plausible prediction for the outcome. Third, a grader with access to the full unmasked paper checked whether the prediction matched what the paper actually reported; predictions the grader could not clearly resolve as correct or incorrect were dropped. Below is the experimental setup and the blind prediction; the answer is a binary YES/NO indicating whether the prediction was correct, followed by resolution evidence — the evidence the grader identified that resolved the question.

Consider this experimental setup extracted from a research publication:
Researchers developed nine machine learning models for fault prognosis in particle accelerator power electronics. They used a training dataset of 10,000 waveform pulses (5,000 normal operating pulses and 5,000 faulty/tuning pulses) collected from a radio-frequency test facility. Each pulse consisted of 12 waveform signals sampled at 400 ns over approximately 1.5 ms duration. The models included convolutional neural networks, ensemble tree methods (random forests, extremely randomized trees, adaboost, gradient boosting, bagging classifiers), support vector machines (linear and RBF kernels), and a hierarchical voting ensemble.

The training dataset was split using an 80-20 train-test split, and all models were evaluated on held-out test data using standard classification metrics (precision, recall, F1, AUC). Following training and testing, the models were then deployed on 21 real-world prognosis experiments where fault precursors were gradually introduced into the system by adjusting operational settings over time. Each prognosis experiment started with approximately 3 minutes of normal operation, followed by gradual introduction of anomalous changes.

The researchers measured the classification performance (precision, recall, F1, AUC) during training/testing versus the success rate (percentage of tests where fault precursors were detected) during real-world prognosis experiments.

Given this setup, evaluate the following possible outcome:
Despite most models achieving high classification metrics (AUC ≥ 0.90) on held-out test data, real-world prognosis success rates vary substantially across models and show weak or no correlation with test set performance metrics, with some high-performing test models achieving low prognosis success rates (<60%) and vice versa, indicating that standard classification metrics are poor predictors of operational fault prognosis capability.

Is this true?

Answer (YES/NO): YES